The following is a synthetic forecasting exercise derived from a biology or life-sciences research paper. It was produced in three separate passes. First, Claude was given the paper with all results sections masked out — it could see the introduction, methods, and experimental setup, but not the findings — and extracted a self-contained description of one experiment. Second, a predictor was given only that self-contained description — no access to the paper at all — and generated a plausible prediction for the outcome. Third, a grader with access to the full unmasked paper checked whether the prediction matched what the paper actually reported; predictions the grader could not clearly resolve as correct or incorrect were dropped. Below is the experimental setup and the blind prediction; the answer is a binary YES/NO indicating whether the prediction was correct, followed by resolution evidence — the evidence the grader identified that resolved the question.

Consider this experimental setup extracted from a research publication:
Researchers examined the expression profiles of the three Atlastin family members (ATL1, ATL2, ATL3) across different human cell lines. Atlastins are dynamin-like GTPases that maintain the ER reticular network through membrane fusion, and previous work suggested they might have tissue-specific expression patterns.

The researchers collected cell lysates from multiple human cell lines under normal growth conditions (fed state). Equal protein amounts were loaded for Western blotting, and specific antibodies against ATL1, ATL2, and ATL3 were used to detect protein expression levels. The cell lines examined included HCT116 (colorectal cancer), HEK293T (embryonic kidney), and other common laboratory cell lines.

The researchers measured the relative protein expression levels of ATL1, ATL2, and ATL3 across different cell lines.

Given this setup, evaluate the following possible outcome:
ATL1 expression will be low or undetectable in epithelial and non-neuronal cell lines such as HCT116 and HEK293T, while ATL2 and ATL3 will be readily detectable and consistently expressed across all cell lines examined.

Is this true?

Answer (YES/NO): NO